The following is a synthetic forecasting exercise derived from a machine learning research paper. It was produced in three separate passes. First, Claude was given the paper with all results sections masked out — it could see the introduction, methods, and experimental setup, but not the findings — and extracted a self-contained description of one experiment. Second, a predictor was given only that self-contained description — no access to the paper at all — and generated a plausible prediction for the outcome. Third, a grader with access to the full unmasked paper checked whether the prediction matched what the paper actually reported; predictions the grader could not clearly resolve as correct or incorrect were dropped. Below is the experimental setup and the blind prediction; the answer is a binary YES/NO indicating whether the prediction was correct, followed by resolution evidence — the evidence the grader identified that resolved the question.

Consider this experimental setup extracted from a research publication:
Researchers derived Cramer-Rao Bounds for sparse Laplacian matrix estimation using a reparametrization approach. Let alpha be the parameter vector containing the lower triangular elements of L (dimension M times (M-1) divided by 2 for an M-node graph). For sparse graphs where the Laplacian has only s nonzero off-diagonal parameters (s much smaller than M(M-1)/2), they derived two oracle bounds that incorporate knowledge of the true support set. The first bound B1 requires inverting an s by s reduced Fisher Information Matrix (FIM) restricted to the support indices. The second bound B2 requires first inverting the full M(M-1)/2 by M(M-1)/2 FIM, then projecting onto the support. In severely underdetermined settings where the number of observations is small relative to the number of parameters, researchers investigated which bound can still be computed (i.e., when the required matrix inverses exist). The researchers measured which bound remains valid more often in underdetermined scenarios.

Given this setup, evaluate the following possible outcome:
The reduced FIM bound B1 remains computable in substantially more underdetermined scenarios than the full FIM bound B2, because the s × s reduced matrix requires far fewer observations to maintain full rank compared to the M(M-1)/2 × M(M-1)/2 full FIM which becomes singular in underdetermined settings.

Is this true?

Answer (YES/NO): YES